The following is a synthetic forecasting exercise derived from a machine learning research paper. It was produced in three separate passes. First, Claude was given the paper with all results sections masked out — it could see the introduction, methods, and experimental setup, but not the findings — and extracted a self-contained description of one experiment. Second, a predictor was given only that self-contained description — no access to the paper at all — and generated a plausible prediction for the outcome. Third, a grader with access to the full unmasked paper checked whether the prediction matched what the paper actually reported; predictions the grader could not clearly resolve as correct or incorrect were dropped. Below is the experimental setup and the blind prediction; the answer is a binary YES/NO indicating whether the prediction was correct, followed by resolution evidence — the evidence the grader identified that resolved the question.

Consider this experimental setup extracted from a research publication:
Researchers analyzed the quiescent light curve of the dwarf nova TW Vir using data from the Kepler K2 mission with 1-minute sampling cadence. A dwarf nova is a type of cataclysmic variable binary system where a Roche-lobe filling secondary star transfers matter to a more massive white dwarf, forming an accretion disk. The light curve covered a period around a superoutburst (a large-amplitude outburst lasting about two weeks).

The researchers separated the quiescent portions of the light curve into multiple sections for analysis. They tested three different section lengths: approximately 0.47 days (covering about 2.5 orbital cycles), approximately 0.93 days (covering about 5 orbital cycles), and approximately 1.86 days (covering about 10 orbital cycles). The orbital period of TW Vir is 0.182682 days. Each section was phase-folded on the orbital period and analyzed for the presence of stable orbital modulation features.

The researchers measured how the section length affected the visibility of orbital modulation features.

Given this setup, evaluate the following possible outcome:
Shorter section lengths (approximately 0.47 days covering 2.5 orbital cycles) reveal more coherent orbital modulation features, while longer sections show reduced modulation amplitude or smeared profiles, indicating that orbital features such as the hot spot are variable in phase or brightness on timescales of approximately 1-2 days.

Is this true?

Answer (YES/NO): NO